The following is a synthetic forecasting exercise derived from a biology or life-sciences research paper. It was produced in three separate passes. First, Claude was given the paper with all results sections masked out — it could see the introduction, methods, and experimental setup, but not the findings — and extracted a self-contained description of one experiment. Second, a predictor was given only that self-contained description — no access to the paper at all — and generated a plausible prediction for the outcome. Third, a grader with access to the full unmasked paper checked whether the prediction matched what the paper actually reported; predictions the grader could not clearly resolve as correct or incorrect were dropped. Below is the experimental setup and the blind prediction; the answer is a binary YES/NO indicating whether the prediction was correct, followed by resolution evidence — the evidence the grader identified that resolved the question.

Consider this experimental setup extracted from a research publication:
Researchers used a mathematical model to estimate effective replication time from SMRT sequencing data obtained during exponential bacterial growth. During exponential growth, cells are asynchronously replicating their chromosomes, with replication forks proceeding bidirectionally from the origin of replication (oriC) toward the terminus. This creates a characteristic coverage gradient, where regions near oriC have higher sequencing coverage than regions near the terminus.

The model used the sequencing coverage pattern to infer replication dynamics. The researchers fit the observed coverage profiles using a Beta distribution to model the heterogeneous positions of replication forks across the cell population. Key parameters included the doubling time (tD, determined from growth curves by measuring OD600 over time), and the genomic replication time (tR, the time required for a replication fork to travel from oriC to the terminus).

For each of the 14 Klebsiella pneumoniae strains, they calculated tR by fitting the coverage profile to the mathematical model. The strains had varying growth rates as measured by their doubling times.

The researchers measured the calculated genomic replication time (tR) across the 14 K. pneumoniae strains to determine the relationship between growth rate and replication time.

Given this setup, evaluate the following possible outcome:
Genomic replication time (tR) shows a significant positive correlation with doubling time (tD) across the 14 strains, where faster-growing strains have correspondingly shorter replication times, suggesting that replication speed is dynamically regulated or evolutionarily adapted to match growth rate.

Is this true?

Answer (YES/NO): NO